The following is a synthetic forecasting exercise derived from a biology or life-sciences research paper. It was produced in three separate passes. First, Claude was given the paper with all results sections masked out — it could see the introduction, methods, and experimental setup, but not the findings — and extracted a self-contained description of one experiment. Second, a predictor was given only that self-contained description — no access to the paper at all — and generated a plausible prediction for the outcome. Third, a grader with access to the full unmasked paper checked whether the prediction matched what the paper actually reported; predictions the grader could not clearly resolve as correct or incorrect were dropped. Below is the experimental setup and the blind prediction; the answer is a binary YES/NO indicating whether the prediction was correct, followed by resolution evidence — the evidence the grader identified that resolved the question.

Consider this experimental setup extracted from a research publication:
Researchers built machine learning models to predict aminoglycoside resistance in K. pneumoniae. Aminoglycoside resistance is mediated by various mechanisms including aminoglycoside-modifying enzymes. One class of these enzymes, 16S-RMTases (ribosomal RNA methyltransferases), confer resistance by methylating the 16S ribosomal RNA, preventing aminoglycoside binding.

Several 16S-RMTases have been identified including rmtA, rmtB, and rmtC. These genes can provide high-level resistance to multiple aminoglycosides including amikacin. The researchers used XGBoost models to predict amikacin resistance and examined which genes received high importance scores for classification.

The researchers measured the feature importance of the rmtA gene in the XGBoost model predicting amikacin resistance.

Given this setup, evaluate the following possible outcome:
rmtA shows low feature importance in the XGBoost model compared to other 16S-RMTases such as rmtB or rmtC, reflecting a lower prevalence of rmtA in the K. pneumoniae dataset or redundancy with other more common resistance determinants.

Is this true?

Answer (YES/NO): NO